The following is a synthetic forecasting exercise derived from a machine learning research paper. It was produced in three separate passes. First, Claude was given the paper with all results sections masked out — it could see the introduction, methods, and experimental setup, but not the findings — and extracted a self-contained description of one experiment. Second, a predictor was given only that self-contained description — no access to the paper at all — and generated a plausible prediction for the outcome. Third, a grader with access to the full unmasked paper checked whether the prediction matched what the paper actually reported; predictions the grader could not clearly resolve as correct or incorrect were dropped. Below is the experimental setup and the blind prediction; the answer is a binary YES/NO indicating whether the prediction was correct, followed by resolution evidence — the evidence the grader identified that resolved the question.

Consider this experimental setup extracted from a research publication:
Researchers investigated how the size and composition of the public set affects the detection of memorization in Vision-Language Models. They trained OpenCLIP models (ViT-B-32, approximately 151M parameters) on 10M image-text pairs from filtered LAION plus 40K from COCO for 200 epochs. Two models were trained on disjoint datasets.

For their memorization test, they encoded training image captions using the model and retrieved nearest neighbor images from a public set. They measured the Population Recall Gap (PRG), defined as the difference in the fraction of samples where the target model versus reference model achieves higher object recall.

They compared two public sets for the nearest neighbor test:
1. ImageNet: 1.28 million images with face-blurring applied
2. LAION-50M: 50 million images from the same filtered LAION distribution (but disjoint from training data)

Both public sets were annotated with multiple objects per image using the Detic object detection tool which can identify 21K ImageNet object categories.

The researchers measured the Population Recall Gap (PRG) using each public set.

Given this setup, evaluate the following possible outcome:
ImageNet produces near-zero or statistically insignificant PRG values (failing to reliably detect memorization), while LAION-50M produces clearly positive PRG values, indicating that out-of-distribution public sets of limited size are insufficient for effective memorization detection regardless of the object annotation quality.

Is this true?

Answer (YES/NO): NO